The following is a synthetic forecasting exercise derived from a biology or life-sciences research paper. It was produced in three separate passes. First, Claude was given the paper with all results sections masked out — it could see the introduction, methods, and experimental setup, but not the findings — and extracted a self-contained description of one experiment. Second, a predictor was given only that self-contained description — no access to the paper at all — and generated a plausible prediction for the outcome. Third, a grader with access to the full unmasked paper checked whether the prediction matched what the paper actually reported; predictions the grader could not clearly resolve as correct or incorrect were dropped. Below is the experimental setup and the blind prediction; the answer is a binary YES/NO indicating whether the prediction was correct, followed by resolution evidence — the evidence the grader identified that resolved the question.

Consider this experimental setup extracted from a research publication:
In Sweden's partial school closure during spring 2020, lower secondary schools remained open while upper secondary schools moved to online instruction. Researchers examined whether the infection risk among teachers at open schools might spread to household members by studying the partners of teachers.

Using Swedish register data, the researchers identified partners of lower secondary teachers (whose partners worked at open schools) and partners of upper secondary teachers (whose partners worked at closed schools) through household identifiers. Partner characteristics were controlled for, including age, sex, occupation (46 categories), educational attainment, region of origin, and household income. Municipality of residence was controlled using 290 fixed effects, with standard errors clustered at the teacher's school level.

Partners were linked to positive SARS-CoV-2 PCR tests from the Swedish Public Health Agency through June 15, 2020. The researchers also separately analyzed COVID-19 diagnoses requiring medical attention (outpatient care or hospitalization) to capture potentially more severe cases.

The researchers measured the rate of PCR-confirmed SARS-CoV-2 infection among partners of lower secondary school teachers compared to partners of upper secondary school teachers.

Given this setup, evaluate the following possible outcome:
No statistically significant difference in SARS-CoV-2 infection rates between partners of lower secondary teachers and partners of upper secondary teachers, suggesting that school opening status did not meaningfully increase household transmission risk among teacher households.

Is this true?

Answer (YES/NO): NO